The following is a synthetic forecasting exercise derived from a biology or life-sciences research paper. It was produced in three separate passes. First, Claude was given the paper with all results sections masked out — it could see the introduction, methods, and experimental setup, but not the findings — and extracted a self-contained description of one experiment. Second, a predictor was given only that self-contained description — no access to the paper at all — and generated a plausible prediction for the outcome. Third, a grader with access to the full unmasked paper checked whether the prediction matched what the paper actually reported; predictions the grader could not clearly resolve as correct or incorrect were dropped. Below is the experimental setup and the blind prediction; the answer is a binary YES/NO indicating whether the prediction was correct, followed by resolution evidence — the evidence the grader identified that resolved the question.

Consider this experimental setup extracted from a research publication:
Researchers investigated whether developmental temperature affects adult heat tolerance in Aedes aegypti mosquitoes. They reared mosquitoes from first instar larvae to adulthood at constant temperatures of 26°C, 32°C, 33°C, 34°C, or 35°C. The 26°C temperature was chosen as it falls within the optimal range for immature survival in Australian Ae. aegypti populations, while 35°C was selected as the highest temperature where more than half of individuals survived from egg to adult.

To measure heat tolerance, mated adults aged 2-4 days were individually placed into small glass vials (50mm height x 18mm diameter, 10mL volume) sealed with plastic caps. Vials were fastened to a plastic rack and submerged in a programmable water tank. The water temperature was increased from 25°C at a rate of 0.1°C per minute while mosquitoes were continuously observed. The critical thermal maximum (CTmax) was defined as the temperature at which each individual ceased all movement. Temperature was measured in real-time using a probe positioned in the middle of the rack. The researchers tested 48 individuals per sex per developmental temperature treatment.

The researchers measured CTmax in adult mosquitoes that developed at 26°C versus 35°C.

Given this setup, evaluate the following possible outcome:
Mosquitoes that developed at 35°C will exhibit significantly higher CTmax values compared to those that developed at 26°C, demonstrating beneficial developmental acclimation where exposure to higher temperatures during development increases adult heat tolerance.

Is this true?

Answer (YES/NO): YES